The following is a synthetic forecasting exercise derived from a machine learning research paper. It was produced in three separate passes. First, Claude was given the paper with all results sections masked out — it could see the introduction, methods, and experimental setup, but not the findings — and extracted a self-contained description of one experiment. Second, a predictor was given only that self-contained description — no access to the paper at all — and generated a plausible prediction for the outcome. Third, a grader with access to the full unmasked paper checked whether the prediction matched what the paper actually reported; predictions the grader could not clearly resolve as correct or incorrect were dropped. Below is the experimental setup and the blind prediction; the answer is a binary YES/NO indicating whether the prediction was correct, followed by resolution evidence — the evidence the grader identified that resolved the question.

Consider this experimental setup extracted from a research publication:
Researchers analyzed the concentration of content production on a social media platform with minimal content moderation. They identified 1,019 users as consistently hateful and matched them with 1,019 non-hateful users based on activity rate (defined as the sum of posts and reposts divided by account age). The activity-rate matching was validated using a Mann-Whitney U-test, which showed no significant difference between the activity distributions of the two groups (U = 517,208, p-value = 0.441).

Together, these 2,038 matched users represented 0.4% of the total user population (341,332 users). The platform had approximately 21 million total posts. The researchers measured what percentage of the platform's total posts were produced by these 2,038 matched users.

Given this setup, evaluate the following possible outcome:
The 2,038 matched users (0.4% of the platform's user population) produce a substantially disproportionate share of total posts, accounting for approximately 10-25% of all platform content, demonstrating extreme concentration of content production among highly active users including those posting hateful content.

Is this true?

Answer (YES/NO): YES